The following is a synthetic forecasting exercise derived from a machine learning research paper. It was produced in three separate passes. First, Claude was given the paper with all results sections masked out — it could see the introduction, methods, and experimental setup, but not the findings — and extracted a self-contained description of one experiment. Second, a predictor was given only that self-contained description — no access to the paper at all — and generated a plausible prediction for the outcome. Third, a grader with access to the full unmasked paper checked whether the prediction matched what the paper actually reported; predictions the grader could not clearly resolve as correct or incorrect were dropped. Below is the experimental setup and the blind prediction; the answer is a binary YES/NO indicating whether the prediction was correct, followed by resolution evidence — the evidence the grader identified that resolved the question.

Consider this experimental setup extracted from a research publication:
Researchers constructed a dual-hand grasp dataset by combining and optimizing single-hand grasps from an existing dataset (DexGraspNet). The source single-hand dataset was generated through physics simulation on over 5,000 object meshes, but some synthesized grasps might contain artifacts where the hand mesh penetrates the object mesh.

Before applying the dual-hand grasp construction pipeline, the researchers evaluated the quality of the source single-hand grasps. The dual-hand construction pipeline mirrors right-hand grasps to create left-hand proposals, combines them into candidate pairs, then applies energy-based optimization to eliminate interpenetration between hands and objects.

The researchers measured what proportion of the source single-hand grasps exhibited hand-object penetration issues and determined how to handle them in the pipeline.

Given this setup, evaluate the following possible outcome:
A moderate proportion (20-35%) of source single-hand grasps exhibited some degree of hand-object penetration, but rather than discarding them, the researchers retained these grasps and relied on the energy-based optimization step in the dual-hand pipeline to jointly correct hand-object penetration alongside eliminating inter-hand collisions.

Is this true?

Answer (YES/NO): NO